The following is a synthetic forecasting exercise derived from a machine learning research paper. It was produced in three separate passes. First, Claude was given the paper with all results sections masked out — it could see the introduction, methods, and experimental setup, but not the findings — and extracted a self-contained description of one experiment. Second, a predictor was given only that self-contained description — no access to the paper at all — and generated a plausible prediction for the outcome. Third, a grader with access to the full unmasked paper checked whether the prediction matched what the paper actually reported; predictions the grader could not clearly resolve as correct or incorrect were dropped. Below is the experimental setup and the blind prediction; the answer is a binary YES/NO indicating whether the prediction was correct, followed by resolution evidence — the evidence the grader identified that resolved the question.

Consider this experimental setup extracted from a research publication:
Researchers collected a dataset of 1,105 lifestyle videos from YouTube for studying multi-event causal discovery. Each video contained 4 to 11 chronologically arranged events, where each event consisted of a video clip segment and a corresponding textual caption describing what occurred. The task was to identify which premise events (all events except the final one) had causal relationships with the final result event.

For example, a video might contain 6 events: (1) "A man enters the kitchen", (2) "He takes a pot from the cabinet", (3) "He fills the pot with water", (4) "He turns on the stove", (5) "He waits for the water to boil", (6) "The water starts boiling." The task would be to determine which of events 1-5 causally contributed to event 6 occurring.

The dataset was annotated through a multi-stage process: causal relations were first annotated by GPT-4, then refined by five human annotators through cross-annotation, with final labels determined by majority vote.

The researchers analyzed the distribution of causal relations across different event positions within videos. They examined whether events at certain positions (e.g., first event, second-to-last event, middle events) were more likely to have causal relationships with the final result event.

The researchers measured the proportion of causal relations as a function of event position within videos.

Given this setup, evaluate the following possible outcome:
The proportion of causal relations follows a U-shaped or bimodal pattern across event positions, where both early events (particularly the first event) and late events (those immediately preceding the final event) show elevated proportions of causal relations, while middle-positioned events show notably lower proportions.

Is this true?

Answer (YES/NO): NO